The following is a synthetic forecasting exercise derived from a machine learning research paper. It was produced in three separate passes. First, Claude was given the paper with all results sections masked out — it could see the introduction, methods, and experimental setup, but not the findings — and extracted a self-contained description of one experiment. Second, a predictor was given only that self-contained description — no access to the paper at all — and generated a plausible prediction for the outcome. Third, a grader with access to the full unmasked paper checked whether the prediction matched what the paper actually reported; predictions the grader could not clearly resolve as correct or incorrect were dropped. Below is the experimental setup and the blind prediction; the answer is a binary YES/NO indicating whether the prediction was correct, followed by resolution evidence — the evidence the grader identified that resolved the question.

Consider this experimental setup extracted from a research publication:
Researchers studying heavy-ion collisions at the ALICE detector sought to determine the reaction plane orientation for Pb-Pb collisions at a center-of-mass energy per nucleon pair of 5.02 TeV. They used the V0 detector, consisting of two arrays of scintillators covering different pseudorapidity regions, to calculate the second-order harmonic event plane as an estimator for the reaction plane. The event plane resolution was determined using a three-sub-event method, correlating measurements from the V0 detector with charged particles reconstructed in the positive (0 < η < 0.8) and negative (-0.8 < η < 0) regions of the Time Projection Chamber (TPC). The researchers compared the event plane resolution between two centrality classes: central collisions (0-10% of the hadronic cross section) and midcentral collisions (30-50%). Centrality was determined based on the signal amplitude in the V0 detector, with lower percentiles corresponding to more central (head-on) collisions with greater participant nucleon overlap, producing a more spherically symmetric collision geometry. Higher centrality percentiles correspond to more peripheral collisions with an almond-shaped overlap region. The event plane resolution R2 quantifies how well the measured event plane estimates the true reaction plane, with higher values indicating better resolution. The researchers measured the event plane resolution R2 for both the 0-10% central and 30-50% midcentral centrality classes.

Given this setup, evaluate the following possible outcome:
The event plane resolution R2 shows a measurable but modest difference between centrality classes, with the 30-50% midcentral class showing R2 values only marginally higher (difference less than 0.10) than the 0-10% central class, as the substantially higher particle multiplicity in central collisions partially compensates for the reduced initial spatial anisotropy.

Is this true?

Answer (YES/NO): NO